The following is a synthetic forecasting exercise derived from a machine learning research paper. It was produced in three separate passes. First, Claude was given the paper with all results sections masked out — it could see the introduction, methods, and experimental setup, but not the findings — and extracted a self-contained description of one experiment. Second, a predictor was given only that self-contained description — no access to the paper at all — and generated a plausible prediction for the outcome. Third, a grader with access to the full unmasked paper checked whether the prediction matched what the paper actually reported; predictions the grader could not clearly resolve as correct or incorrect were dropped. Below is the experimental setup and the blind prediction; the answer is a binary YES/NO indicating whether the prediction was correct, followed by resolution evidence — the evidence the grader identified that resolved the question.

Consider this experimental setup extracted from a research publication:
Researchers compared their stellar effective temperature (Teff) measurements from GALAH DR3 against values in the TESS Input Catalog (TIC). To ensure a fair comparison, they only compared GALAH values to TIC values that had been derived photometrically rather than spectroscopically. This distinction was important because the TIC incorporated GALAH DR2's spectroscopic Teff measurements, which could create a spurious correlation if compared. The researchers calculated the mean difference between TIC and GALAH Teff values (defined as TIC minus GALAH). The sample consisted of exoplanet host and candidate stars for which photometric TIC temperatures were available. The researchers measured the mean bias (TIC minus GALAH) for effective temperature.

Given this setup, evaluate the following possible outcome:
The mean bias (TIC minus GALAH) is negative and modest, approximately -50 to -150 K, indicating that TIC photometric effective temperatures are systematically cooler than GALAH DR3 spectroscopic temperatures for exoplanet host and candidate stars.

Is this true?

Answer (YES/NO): NO